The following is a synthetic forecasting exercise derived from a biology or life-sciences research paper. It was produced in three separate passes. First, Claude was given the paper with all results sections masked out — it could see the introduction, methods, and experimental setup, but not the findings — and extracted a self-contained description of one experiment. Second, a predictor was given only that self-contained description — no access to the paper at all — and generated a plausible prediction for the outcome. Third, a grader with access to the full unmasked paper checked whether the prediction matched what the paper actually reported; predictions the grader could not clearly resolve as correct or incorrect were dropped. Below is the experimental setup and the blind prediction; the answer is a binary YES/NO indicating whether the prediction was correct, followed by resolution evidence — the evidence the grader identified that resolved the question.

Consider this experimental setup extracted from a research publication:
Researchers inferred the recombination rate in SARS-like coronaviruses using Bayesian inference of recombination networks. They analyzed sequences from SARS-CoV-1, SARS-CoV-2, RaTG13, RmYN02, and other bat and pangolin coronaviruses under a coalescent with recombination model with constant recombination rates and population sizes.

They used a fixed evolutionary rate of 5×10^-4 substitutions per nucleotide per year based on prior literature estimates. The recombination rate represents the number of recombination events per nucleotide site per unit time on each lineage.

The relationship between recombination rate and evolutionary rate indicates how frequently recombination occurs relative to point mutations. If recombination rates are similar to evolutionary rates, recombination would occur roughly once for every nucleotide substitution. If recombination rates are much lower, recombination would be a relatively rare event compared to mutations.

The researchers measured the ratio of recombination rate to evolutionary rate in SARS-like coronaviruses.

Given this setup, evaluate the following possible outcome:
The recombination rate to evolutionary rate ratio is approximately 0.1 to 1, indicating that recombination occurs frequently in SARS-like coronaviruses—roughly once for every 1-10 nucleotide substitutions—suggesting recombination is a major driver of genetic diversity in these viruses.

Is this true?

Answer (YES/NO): NO